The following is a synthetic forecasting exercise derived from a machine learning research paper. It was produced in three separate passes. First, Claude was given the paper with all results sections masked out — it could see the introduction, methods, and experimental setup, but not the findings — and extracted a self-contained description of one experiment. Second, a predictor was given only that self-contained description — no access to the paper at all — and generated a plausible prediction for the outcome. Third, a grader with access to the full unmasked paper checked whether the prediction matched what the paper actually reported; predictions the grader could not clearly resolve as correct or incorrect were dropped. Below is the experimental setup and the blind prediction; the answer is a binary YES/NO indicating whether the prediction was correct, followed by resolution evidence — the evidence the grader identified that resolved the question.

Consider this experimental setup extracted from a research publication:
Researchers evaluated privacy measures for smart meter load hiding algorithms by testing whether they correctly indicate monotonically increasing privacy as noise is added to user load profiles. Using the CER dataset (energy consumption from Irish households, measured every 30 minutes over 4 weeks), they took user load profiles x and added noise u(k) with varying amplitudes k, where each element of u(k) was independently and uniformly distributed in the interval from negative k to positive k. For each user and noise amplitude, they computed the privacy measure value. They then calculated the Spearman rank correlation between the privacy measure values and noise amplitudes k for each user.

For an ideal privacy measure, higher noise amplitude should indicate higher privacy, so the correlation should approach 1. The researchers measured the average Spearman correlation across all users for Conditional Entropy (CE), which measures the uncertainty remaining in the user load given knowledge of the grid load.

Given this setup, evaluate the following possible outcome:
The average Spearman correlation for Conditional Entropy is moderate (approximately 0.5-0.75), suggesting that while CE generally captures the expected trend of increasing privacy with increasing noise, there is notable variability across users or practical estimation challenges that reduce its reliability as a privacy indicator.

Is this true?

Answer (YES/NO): NO